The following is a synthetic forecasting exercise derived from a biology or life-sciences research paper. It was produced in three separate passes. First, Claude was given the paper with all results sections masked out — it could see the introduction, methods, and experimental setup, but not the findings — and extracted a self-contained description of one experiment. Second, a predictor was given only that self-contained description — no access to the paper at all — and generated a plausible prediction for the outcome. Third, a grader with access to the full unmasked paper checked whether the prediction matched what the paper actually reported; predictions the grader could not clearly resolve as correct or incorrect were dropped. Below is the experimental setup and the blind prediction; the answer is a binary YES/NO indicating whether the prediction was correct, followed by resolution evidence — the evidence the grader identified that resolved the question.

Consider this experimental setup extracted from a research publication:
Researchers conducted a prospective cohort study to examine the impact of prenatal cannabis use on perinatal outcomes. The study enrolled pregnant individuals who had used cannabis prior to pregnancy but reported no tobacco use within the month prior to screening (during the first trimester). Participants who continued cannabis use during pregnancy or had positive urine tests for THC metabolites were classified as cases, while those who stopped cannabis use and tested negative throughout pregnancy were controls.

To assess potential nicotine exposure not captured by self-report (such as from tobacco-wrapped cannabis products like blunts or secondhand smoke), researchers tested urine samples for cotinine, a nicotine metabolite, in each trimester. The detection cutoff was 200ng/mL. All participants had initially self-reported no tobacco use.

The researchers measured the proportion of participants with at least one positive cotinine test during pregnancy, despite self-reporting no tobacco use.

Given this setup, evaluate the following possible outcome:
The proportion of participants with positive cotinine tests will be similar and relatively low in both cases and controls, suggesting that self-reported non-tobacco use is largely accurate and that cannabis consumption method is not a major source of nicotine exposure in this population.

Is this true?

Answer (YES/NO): NO